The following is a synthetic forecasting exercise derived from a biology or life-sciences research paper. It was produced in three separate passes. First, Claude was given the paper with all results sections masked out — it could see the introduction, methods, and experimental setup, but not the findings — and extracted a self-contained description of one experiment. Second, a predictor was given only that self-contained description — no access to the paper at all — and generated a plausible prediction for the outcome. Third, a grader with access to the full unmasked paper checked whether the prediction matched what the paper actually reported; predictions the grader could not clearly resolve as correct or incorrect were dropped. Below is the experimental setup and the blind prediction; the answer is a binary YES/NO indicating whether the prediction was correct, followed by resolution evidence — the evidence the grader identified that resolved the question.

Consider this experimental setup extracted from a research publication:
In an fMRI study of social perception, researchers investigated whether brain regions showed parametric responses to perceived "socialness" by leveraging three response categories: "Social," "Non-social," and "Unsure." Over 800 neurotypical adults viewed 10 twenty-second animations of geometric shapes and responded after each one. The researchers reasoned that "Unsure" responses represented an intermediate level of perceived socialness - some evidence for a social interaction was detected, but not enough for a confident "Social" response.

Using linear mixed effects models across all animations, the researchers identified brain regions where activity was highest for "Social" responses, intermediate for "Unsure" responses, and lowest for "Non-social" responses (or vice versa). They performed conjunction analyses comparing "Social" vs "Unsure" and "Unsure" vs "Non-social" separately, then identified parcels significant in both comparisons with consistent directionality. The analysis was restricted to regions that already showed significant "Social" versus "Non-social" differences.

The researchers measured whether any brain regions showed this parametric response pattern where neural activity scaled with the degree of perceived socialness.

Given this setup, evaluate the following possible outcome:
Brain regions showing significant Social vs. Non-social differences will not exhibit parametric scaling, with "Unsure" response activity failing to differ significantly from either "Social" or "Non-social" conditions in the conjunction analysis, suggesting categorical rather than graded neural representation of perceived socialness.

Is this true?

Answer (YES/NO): NO